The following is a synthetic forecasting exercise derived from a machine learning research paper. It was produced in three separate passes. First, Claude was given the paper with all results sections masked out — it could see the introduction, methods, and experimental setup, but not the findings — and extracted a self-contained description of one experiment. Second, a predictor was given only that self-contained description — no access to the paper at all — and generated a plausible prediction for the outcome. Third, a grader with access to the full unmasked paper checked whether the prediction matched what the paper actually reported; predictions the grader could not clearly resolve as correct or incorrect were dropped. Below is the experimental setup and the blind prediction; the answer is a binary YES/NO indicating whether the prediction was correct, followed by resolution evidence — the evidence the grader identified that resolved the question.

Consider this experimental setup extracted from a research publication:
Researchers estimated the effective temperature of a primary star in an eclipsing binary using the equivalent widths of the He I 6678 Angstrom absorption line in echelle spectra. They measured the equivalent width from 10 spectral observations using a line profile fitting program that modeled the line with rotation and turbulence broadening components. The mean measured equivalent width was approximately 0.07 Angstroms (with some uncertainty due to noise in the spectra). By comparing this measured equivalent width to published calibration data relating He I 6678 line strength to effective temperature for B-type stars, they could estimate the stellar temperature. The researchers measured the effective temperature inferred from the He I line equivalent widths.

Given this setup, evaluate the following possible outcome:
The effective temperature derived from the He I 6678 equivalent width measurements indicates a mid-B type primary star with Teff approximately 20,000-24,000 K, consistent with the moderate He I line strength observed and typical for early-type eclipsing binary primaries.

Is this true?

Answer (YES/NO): NO